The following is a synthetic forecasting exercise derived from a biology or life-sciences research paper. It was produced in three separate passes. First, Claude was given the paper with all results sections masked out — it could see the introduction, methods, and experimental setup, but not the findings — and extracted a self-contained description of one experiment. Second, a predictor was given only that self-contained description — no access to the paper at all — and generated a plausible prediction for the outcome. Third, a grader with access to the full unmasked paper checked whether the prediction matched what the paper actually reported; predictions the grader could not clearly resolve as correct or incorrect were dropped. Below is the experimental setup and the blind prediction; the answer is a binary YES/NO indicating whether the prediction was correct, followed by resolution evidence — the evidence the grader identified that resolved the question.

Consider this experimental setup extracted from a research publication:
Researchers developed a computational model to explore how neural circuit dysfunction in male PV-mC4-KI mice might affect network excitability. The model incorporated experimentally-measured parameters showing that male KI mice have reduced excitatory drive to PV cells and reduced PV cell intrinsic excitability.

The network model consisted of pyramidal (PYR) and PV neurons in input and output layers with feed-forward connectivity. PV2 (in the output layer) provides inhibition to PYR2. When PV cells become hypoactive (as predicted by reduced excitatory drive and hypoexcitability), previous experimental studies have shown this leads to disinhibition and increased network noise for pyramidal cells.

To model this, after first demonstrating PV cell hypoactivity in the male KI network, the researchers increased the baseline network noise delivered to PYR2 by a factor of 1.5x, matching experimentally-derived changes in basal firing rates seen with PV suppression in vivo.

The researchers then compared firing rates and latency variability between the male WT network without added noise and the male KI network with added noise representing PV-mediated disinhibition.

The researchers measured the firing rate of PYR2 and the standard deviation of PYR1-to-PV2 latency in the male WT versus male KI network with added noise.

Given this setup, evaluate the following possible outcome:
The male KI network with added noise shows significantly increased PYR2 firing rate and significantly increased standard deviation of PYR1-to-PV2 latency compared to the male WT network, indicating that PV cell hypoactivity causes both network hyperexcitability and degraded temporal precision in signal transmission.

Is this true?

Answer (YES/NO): YES